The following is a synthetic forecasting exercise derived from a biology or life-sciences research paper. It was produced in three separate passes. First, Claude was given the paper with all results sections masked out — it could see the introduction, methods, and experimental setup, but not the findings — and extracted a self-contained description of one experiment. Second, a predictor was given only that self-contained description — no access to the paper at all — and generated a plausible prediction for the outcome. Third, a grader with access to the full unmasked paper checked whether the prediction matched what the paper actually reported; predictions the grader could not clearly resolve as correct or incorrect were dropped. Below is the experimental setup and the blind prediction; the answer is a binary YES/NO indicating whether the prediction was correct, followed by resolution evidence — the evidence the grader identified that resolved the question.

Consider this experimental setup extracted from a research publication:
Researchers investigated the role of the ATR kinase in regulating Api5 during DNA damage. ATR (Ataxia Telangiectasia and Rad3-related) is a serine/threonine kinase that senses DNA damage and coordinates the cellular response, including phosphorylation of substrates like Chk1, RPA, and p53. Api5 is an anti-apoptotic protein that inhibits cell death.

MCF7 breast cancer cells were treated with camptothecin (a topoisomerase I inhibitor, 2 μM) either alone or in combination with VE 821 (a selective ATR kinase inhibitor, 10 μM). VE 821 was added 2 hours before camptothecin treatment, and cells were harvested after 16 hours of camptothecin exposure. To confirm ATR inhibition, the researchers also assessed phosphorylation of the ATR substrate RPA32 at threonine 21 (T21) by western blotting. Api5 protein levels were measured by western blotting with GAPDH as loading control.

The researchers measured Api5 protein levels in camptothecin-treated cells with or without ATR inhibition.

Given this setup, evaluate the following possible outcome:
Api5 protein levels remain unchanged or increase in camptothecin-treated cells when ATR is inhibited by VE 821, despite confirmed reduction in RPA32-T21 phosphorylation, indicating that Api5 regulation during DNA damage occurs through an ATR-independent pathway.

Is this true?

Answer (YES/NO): NO